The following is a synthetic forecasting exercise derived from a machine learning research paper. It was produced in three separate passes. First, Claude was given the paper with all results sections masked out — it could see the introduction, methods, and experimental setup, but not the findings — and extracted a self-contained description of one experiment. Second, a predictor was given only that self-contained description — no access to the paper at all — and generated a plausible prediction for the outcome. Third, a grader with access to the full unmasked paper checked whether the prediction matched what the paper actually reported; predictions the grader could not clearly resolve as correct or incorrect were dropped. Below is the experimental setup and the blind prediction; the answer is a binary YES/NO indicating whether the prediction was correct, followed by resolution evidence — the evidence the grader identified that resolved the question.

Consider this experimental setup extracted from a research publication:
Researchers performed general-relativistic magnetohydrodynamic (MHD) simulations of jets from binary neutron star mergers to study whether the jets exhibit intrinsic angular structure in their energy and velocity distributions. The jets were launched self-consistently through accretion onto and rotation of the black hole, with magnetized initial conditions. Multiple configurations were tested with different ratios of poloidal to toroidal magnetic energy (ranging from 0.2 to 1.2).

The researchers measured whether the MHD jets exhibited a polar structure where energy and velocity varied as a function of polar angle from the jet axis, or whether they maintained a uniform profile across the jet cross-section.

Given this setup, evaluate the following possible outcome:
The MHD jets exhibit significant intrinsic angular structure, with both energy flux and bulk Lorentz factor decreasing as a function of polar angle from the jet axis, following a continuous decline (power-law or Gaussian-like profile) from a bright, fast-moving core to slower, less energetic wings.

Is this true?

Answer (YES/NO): NO